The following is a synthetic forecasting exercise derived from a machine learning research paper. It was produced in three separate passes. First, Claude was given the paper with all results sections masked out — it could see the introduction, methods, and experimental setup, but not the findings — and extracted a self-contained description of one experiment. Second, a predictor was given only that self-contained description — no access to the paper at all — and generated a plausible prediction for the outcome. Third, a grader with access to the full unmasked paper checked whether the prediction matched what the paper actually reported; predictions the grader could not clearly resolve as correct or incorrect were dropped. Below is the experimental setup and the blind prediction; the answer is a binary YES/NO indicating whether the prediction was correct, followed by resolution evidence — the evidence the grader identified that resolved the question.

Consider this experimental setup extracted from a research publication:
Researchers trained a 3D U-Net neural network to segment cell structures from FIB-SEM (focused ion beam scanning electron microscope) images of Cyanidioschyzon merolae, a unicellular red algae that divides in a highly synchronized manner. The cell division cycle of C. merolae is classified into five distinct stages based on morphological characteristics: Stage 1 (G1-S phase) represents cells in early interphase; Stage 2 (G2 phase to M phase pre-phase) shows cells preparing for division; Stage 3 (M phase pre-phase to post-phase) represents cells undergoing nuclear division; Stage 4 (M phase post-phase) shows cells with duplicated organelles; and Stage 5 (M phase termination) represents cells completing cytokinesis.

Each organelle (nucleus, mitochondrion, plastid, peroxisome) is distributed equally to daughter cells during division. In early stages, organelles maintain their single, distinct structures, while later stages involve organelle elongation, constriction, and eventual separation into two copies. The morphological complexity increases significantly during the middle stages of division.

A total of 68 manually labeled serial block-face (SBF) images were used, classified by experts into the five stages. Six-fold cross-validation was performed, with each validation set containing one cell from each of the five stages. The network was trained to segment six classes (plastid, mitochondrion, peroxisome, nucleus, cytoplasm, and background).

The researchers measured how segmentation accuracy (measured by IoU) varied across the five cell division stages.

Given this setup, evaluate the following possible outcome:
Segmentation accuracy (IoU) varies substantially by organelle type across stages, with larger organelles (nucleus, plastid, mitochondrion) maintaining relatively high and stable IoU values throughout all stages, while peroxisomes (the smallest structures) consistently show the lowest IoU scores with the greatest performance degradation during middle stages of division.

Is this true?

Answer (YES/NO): NO